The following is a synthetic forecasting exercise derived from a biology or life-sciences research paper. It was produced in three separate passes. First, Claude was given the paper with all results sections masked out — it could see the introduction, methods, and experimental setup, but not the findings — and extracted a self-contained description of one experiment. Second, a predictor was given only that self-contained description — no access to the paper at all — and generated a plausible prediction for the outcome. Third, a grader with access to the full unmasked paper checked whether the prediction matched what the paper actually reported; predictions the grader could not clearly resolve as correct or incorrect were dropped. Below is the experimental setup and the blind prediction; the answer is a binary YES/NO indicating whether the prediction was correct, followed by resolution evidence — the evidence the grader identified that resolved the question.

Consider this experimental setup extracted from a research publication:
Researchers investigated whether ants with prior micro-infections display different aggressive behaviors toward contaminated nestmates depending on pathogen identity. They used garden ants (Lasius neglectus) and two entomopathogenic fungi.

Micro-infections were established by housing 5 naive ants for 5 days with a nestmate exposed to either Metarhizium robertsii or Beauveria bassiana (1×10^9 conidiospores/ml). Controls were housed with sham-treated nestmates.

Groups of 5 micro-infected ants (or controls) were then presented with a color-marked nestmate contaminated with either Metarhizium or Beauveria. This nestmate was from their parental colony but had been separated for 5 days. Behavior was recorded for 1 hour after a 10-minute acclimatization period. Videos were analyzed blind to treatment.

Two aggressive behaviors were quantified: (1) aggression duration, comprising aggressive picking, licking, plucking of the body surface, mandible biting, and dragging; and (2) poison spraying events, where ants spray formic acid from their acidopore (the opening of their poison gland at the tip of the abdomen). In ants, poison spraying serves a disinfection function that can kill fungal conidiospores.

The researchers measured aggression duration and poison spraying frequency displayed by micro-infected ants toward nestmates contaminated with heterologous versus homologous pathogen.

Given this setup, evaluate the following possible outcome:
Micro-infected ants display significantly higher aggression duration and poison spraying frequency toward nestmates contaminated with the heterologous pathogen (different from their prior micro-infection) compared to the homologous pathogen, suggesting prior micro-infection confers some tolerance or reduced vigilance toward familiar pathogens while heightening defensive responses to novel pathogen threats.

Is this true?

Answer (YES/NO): NO